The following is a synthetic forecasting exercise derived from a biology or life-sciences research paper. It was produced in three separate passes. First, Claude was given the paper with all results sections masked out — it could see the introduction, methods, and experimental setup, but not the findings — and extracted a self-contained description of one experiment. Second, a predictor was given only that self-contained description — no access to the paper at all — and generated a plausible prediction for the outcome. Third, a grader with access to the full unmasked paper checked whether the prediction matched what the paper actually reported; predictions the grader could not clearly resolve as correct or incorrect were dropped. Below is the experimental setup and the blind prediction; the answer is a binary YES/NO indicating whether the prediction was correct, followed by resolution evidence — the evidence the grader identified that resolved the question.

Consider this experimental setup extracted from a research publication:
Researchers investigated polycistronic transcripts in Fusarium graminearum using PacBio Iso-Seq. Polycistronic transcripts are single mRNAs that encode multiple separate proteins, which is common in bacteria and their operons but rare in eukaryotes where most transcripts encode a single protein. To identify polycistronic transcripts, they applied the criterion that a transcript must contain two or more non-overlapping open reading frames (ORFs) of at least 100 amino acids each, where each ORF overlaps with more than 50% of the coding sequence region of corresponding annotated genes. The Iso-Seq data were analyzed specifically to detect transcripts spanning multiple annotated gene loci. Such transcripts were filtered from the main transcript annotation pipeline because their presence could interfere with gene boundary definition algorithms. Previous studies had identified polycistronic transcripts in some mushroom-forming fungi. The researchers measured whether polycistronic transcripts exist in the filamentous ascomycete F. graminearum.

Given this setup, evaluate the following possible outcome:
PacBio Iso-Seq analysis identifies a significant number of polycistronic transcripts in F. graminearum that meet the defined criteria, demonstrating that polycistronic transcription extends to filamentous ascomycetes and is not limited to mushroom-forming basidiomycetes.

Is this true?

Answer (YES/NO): YES